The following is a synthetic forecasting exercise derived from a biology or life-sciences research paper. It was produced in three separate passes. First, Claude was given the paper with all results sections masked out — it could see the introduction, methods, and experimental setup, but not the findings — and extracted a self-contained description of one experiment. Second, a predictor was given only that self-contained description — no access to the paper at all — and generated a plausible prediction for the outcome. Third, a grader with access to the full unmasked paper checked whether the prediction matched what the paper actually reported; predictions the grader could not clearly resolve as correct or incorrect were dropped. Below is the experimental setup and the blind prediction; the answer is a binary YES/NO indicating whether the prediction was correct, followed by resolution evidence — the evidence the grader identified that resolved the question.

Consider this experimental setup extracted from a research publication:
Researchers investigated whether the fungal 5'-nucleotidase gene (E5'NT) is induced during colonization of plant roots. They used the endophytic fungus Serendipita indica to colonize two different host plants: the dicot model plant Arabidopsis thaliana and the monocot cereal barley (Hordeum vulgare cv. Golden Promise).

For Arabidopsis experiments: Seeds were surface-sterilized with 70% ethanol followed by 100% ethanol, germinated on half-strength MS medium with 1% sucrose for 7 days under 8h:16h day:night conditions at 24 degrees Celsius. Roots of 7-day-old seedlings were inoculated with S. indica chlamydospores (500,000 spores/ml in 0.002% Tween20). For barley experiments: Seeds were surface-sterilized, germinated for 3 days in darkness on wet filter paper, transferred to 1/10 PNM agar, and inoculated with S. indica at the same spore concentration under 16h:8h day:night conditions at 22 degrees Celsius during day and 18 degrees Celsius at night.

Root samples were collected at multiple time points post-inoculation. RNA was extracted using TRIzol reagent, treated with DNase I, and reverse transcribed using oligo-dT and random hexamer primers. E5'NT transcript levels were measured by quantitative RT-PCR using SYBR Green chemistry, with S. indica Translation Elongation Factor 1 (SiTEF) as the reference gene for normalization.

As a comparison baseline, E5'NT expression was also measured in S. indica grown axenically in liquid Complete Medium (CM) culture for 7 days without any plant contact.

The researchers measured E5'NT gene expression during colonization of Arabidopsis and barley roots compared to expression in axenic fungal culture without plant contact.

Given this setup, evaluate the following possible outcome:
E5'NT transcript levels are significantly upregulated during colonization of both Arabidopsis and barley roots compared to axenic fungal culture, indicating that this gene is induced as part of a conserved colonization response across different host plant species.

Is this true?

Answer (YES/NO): YES